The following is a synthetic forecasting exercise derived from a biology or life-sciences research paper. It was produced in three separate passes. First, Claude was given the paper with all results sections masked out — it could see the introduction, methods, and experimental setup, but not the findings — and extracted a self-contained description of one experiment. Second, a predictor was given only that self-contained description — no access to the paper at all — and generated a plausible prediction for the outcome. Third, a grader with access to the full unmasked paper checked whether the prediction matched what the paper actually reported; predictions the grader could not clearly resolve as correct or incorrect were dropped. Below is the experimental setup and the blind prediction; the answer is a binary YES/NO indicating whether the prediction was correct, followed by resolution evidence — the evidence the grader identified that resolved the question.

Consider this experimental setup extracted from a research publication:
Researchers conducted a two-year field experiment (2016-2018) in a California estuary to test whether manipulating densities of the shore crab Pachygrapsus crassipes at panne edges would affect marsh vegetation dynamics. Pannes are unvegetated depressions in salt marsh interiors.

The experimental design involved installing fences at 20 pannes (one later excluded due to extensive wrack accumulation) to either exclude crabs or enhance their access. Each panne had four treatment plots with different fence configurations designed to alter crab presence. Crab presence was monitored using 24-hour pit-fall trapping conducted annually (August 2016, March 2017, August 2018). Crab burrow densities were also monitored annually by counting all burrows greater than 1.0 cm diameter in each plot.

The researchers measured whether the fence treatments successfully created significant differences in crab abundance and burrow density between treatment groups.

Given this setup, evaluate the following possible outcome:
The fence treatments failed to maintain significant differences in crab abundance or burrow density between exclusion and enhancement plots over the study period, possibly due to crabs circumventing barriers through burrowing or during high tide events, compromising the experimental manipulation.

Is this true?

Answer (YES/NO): YES